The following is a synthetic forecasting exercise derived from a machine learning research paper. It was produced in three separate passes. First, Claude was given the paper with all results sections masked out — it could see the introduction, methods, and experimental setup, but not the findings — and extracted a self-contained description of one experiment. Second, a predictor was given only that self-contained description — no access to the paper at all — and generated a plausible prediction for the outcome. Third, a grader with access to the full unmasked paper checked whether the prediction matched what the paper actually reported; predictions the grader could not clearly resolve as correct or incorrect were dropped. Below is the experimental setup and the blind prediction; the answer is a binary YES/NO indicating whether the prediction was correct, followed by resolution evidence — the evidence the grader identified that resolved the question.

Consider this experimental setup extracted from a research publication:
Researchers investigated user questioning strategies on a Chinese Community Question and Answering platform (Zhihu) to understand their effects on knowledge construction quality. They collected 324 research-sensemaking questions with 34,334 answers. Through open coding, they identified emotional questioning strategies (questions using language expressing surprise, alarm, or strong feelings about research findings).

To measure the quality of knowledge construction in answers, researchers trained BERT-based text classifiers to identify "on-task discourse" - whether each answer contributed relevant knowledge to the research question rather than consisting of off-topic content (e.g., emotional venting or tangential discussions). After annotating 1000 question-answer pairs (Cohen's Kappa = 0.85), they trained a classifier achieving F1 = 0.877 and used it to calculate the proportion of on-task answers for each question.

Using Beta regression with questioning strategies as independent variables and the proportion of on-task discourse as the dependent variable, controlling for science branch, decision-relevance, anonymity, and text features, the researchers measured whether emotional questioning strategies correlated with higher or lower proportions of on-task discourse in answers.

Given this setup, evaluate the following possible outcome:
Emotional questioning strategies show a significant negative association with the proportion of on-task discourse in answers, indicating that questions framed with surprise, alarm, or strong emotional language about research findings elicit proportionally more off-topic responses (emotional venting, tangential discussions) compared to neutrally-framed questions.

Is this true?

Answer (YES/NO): NO